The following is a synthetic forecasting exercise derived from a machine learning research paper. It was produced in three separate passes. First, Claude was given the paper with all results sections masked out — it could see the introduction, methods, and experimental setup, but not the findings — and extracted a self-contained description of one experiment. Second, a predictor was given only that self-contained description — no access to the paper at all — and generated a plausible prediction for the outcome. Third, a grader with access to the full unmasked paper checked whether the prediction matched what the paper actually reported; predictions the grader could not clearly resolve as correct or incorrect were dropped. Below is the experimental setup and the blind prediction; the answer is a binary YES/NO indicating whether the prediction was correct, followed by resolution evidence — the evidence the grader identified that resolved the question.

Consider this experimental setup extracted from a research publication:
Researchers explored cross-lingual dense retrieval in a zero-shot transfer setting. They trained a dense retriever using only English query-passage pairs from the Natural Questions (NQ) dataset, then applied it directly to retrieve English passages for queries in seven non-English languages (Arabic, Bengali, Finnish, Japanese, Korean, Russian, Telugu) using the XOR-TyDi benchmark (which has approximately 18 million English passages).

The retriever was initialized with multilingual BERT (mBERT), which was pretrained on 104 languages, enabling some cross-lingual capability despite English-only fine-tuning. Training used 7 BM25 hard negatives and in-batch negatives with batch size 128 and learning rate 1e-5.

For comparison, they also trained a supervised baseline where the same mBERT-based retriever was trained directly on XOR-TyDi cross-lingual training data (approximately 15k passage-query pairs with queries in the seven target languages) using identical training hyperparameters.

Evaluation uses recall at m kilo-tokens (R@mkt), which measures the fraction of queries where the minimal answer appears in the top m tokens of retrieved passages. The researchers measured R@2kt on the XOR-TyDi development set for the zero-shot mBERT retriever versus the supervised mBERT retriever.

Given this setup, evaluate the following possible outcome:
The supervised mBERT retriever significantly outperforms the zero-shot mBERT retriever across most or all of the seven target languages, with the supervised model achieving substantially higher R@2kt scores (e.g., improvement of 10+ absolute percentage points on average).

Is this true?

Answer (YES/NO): YES